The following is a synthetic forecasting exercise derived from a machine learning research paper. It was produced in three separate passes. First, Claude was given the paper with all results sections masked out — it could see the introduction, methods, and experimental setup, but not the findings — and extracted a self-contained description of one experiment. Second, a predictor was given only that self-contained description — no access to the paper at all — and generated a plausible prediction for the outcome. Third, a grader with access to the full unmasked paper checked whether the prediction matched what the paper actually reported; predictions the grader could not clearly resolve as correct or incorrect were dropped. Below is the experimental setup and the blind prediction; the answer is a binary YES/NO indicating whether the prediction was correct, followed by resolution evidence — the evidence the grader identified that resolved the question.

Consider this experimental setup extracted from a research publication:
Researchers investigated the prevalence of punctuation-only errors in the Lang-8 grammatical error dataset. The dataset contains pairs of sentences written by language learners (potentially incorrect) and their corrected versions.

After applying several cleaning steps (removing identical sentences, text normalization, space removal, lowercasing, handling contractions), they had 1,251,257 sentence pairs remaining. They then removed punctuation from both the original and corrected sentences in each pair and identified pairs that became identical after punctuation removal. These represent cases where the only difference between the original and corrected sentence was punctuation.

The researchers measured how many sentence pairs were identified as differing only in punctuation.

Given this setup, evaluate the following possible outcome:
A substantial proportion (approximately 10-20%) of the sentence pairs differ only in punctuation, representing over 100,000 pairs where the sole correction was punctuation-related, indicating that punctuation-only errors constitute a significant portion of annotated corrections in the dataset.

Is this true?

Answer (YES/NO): NO